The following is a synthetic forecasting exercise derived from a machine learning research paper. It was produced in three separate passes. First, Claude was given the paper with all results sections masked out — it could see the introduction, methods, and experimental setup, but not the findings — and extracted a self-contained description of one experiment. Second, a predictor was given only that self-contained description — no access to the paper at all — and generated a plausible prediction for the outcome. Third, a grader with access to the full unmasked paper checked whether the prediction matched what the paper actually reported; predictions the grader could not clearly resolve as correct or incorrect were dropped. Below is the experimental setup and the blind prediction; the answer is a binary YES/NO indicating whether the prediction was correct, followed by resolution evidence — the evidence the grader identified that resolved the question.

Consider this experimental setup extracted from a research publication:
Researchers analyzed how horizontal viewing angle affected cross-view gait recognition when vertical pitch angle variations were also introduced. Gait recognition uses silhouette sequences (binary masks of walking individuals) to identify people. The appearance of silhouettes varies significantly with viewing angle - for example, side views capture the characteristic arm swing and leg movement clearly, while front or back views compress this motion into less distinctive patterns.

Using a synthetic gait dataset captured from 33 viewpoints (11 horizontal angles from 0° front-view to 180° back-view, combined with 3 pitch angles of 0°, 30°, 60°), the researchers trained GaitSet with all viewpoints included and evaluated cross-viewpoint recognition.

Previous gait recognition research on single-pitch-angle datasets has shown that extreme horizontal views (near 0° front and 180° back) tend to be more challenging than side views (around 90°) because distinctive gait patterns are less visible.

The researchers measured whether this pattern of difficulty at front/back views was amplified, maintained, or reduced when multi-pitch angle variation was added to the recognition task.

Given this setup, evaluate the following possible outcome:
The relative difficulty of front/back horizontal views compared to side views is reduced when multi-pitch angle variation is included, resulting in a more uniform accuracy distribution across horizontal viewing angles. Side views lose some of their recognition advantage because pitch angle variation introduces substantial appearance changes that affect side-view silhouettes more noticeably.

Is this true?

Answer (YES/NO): NO